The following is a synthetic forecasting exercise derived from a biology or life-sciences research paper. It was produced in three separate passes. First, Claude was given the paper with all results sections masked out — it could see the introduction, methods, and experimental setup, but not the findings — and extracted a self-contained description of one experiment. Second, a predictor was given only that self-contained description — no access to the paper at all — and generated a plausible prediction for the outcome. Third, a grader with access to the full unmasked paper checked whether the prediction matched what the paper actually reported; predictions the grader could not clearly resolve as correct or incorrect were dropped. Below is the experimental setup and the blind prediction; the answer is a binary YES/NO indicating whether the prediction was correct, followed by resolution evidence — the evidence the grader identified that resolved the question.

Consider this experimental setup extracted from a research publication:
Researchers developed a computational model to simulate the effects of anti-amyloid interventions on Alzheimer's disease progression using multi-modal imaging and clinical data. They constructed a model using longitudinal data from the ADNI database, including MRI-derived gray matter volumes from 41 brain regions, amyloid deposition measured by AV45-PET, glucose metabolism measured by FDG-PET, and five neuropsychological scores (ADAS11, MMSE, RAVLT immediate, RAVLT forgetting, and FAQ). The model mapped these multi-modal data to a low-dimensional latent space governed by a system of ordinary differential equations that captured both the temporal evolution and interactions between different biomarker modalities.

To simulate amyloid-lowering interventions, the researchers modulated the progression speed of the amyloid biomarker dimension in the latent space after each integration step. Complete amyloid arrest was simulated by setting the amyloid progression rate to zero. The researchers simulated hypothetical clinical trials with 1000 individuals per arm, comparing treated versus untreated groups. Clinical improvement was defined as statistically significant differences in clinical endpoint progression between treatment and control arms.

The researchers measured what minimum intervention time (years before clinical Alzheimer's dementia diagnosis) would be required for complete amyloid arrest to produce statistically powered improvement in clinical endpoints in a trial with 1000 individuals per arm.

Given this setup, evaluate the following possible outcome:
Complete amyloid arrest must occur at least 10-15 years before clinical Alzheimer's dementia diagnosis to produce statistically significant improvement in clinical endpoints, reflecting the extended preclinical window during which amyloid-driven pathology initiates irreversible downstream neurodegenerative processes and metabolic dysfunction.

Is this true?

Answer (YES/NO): NO